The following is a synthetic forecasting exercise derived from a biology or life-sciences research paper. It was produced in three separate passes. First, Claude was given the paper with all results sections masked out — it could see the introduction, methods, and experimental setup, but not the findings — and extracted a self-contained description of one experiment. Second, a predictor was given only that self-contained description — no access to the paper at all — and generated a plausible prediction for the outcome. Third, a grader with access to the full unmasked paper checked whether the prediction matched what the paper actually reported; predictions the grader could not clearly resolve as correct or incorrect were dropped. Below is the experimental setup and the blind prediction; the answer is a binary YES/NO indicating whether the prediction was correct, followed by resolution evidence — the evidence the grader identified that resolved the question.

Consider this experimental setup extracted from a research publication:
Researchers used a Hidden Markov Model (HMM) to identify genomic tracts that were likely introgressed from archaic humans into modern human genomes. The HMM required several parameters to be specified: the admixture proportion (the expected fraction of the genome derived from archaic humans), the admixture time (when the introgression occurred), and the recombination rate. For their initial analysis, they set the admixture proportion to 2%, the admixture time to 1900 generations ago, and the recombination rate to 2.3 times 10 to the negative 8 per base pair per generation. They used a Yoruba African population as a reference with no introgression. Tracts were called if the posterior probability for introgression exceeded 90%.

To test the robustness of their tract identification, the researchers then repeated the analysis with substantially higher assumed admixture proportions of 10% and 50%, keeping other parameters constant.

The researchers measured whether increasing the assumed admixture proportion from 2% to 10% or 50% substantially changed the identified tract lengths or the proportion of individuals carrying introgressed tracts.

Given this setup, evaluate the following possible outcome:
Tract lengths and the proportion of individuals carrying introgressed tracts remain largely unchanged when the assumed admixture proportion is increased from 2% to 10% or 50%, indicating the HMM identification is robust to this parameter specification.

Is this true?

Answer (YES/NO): YES